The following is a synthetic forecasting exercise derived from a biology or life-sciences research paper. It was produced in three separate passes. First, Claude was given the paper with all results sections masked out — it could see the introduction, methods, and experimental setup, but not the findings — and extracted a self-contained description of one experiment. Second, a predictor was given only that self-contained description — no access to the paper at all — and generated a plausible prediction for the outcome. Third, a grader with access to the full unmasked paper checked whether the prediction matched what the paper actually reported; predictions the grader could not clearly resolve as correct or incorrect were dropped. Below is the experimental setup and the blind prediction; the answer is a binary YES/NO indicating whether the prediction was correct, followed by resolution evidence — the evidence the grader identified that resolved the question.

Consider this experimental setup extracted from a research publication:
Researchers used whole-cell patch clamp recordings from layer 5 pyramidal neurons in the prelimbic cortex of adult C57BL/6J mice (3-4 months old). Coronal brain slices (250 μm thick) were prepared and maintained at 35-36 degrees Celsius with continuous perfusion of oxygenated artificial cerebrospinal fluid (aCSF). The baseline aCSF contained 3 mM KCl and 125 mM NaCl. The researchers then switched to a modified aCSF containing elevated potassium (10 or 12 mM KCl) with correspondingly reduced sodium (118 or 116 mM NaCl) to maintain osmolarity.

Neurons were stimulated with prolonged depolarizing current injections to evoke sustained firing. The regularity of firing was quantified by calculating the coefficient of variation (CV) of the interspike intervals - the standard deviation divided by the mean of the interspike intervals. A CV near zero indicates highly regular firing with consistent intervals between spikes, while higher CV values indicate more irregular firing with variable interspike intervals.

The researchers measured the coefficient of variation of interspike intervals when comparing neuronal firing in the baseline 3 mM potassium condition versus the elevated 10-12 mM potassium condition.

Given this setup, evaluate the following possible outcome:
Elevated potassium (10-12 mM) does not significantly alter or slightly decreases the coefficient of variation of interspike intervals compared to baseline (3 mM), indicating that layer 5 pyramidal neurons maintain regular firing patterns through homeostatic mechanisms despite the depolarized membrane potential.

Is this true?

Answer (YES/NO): NO